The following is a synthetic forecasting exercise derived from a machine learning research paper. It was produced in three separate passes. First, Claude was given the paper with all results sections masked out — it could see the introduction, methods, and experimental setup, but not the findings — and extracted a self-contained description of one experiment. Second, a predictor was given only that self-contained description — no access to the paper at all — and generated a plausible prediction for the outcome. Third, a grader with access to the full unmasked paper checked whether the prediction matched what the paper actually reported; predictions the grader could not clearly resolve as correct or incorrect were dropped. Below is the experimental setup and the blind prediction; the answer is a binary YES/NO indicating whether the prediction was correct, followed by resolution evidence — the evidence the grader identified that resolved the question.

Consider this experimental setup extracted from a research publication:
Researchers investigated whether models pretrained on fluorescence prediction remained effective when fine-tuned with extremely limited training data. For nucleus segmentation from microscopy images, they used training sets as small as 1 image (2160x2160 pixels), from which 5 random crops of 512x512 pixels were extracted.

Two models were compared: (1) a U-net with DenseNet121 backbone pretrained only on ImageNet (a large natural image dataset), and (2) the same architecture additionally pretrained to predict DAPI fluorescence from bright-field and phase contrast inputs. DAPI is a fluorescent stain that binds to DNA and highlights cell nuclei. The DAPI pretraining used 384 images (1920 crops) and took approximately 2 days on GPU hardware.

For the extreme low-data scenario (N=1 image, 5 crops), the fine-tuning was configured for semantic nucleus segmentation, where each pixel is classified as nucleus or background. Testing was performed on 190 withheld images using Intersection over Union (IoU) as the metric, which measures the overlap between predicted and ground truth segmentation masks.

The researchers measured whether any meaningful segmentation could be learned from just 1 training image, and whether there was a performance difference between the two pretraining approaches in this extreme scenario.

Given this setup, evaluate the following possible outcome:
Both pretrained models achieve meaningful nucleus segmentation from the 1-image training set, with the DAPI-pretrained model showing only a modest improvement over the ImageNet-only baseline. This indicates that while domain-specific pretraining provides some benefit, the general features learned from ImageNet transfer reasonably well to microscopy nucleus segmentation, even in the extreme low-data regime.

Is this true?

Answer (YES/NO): NO